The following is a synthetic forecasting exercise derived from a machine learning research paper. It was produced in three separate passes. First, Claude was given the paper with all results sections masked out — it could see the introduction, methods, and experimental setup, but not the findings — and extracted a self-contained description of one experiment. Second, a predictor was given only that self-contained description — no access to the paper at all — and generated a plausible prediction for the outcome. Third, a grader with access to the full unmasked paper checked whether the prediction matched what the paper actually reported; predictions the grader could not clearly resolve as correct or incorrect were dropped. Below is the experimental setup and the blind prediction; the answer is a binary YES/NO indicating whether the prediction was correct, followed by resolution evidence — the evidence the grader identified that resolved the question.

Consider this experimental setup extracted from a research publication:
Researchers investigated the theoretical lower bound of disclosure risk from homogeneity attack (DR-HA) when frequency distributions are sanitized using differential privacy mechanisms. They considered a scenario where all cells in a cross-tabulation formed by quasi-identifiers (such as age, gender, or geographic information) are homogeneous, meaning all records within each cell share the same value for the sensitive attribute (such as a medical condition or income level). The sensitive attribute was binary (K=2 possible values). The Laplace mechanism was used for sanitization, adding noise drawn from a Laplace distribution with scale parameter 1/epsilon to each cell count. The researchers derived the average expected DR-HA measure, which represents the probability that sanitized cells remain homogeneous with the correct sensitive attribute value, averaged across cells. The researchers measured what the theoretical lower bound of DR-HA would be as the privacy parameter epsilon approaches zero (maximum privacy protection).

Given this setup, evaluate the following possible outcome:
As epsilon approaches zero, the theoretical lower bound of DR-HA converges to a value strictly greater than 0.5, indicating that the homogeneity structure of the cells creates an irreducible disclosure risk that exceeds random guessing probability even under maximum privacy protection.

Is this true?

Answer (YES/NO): NO